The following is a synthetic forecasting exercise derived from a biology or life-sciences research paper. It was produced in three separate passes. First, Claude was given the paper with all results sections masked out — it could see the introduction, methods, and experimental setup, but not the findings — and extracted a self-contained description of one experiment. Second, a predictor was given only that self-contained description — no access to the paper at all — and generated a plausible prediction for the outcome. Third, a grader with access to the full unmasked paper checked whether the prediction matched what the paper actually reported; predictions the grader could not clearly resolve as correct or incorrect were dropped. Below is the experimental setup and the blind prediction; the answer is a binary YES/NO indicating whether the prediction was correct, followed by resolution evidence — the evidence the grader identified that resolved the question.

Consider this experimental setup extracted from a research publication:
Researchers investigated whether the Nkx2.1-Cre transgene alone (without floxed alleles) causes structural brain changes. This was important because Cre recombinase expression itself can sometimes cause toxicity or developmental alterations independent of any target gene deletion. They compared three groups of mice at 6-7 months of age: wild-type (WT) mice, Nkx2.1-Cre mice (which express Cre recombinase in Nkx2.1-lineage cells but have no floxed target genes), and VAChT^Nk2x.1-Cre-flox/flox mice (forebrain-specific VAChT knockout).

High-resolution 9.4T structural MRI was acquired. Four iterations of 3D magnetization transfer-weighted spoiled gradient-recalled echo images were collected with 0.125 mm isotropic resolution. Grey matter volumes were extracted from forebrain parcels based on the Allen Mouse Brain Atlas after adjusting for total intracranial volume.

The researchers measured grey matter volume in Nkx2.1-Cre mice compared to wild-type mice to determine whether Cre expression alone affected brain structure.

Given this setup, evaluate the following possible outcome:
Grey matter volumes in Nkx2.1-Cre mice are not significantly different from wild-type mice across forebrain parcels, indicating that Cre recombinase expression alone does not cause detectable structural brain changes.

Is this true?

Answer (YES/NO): YES